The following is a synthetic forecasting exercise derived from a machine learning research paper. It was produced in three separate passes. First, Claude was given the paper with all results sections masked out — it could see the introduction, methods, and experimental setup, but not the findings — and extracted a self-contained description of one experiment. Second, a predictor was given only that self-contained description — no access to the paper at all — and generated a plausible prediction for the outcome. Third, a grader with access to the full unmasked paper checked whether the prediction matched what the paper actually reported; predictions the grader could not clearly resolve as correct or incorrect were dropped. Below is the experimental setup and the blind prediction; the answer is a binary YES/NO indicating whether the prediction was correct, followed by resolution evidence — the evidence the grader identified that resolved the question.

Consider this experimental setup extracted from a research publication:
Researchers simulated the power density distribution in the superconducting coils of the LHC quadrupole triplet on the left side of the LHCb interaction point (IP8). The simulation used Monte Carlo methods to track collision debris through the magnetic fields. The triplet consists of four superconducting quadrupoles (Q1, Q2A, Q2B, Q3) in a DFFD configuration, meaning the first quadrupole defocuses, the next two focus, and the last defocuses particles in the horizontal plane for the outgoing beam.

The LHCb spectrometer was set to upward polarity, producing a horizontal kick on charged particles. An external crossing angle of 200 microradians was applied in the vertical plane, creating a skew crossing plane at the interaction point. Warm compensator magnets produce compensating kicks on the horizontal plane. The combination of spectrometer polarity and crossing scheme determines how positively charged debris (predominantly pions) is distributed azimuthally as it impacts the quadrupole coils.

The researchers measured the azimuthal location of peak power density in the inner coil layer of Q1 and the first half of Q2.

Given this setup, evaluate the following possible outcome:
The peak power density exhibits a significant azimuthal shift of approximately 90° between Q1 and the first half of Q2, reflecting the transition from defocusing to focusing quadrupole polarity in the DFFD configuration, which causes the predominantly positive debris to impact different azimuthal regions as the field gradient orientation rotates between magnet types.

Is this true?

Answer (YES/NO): NO